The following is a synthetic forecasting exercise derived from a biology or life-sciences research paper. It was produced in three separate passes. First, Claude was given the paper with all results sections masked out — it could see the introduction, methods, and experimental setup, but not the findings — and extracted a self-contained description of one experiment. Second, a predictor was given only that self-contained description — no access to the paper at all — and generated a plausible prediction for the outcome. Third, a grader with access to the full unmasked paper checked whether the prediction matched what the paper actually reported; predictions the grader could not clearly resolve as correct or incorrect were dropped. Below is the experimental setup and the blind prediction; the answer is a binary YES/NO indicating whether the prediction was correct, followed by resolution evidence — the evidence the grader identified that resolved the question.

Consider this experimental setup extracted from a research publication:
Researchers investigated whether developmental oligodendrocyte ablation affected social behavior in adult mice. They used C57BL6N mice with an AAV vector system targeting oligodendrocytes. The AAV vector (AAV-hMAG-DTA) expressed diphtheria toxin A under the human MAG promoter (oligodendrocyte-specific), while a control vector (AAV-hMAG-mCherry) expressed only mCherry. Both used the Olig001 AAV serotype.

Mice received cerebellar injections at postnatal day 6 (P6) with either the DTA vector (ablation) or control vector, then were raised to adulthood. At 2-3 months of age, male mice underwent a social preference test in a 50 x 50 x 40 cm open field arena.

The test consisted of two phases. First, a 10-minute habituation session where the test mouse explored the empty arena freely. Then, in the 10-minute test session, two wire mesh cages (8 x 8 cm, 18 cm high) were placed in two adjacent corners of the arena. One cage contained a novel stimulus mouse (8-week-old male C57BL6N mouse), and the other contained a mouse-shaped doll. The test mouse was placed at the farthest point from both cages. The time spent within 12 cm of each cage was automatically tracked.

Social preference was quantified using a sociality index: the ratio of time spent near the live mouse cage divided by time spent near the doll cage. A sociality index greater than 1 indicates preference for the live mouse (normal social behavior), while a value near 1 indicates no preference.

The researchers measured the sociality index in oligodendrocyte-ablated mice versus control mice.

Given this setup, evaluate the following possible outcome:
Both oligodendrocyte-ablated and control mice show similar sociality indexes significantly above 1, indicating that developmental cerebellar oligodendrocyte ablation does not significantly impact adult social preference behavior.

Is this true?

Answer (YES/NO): NO